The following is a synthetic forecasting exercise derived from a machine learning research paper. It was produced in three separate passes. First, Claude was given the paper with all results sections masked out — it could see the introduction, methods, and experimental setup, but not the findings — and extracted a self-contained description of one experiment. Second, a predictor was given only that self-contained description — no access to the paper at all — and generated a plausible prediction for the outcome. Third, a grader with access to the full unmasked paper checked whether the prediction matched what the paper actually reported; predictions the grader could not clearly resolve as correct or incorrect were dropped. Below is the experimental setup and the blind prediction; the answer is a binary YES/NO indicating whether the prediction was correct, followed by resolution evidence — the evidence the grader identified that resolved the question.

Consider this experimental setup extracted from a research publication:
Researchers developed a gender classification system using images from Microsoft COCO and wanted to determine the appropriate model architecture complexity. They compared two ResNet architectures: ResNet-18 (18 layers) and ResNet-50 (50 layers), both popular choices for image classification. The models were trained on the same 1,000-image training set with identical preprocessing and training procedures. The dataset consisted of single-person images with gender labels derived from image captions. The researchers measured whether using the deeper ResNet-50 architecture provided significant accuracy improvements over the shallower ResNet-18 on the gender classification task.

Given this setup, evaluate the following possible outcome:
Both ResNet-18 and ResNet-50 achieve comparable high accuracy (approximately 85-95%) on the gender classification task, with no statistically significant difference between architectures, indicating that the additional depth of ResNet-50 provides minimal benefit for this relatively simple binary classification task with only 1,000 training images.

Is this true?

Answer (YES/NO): NO